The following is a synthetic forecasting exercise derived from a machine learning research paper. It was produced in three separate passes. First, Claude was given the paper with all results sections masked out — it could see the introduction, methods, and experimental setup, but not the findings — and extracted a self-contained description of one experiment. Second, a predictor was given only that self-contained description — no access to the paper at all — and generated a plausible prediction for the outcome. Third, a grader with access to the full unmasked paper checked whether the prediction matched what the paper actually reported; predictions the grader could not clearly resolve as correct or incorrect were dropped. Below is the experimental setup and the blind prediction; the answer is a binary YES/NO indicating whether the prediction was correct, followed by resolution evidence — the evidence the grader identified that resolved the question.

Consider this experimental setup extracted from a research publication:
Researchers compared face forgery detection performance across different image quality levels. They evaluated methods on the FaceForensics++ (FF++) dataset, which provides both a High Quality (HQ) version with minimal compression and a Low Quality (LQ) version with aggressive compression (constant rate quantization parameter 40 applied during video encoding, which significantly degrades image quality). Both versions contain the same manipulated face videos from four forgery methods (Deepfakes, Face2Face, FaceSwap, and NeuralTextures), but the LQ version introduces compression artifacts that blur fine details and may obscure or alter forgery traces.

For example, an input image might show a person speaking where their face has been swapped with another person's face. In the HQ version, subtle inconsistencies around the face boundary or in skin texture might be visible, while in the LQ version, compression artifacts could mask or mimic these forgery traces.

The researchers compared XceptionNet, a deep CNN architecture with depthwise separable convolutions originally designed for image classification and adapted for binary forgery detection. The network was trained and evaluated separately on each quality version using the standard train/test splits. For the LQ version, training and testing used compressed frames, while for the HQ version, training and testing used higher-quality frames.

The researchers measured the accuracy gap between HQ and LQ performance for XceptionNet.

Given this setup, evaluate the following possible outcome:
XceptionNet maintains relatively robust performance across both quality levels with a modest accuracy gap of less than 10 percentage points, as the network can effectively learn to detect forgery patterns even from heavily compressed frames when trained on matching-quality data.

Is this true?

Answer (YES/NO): YES